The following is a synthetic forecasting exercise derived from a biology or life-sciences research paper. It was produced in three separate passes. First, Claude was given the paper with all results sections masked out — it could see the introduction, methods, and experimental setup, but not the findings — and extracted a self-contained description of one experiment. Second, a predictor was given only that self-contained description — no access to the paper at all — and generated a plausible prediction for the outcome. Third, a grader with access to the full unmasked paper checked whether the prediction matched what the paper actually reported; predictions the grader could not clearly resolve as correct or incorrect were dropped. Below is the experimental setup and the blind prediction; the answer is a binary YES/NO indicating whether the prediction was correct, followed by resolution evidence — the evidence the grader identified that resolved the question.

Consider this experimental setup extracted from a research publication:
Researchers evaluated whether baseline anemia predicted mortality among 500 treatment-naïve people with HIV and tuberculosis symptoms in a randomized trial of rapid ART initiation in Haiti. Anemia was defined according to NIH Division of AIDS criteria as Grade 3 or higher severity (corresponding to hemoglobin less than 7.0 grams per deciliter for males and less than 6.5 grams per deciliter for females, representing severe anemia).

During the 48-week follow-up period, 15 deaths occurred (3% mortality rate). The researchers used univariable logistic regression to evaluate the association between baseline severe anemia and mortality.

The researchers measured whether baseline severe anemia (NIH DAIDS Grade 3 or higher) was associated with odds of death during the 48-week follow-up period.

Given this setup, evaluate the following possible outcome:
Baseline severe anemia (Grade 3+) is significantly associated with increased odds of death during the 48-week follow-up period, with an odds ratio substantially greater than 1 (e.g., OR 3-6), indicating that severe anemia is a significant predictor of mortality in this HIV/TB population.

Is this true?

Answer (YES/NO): YES